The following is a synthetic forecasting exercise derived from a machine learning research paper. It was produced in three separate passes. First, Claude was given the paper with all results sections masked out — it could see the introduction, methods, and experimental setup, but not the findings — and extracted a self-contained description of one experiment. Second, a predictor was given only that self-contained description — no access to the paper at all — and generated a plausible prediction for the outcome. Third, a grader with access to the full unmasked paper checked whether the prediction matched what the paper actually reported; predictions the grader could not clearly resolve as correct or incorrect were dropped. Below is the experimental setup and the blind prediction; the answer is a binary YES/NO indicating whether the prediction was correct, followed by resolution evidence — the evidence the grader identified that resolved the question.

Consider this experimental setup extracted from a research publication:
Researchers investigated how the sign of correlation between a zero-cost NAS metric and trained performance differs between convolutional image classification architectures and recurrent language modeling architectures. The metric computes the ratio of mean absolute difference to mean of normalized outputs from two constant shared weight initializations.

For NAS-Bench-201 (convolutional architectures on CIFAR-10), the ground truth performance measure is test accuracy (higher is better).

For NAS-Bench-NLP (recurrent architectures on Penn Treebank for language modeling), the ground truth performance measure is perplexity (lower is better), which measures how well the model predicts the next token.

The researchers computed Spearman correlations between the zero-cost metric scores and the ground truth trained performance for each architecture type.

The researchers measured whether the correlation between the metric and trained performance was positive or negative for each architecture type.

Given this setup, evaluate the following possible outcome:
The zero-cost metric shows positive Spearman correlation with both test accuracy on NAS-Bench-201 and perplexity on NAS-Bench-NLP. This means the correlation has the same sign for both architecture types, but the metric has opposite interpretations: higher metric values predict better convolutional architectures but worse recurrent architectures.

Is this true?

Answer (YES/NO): NO